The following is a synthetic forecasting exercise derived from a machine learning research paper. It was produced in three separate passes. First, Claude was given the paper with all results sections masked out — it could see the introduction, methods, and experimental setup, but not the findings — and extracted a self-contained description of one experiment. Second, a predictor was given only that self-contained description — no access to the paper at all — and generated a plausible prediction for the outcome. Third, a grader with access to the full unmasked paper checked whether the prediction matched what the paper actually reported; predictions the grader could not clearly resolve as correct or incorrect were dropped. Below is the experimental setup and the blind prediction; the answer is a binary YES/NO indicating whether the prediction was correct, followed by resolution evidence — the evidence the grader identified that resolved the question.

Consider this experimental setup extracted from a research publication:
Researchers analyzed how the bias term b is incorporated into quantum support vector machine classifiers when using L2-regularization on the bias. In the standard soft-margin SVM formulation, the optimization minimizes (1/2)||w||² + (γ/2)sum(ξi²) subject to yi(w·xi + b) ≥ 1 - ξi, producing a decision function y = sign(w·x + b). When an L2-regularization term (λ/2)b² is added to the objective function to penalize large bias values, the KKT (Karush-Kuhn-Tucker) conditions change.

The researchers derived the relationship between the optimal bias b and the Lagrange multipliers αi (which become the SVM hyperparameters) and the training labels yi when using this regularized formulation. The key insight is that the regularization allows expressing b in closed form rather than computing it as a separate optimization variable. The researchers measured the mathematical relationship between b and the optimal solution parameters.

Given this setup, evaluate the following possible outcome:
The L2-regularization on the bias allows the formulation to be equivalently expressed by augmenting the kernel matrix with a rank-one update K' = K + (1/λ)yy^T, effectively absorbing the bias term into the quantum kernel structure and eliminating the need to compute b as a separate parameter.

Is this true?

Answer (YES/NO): NO